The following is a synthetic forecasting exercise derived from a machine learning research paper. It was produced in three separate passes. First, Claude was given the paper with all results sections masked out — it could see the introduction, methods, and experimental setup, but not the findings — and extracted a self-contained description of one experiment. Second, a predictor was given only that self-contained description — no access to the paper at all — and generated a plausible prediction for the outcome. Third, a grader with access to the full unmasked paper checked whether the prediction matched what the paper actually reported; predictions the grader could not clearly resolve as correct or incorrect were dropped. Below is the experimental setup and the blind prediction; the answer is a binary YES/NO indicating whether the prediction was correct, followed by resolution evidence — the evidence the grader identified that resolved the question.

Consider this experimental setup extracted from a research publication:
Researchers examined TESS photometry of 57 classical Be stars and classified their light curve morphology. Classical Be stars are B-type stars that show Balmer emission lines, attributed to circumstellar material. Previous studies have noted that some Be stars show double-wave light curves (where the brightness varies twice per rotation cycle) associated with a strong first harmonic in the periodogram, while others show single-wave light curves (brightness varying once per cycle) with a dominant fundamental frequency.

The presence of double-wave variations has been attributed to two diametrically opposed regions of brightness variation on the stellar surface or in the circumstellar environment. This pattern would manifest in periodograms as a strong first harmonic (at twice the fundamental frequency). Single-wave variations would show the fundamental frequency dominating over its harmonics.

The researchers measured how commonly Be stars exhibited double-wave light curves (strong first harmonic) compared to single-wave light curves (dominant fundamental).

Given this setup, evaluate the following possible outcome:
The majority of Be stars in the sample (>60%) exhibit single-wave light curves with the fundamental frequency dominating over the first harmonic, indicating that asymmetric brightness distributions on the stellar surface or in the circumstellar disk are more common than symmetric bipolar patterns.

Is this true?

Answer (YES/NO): YES